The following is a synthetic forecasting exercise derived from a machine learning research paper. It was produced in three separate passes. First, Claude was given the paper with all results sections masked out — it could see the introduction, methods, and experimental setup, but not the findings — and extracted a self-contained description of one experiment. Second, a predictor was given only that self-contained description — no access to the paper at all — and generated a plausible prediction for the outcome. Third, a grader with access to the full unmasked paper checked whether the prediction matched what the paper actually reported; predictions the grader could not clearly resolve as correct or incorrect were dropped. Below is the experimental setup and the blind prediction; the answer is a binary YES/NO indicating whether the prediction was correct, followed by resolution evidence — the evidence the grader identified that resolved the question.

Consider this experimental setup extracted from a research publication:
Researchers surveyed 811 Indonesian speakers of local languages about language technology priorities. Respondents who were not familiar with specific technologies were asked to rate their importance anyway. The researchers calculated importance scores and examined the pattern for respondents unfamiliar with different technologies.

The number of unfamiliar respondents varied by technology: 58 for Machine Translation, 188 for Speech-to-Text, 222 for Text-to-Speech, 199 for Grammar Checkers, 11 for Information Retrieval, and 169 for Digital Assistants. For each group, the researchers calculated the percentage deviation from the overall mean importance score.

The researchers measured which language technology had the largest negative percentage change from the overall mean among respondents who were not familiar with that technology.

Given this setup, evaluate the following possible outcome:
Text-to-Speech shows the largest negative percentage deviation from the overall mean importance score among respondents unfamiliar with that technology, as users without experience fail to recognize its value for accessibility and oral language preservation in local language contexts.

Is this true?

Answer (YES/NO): NO